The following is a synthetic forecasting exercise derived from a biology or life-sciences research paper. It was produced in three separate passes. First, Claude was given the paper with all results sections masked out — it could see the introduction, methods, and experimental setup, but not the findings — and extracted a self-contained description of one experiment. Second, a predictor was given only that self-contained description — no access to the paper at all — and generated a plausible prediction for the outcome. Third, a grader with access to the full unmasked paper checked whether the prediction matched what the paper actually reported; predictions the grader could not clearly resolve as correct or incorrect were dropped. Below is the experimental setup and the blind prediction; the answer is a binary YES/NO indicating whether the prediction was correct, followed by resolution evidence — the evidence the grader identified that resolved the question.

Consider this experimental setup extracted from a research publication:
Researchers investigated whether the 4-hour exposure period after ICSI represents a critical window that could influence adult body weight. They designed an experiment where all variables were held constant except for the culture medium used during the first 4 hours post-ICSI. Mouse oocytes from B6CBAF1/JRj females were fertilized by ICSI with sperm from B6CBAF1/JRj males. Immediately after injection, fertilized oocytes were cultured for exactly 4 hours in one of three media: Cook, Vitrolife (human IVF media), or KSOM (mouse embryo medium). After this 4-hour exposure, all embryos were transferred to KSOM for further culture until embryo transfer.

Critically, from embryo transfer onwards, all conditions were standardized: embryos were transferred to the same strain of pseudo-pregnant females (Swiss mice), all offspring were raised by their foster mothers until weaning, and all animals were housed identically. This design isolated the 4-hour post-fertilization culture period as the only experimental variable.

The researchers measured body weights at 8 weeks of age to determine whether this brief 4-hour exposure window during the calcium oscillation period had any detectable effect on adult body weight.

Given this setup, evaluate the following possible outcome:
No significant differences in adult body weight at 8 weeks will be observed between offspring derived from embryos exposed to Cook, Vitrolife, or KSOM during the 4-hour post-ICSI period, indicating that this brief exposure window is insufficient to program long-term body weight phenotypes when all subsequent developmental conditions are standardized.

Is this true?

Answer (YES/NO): NO